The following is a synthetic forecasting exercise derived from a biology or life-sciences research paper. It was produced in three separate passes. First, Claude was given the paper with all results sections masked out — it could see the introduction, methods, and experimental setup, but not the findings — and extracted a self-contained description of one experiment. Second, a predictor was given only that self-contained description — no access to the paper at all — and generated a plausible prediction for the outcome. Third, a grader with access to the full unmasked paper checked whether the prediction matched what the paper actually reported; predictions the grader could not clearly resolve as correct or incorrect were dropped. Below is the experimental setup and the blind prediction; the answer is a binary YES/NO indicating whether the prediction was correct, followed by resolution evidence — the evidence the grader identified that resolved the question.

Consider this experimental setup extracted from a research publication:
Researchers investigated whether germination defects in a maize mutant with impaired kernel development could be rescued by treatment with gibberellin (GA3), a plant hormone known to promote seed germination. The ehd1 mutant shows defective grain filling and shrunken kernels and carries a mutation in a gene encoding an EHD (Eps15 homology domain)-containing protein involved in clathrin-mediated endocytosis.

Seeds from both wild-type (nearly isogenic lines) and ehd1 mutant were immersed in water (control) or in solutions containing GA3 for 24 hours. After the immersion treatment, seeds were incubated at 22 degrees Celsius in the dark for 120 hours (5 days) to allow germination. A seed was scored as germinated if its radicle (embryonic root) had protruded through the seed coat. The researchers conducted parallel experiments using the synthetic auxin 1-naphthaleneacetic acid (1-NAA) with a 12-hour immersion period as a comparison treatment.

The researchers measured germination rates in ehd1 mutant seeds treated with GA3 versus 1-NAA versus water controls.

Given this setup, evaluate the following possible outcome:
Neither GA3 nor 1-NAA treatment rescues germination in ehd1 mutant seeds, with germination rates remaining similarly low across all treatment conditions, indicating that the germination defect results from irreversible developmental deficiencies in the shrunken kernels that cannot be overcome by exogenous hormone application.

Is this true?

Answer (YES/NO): NO